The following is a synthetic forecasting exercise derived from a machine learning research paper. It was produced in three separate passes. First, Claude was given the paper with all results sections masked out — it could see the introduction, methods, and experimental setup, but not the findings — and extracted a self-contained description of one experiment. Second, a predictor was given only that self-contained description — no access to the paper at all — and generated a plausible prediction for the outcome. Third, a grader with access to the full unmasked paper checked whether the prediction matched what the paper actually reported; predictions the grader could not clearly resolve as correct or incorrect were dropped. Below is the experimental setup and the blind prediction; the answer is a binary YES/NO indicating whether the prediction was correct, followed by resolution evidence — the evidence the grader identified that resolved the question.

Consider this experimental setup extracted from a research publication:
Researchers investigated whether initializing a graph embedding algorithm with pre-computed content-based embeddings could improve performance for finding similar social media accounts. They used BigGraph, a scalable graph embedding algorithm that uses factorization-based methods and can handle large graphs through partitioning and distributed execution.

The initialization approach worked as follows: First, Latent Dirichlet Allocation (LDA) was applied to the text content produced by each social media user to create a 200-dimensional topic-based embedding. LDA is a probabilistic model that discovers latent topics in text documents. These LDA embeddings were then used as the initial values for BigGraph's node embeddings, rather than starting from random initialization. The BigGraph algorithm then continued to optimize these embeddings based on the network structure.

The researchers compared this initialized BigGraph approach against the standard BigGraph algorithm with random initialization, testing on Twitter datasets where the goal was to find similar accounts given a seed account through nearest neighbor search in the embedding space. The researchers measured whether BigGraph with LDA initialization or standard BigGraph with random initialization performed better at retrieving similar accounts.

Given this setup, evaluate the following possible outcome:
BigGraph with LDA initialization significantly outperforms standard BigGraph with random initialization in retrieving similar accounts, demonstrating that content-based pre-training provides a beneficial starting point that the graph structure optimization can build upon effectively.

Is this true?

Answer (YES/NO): NO